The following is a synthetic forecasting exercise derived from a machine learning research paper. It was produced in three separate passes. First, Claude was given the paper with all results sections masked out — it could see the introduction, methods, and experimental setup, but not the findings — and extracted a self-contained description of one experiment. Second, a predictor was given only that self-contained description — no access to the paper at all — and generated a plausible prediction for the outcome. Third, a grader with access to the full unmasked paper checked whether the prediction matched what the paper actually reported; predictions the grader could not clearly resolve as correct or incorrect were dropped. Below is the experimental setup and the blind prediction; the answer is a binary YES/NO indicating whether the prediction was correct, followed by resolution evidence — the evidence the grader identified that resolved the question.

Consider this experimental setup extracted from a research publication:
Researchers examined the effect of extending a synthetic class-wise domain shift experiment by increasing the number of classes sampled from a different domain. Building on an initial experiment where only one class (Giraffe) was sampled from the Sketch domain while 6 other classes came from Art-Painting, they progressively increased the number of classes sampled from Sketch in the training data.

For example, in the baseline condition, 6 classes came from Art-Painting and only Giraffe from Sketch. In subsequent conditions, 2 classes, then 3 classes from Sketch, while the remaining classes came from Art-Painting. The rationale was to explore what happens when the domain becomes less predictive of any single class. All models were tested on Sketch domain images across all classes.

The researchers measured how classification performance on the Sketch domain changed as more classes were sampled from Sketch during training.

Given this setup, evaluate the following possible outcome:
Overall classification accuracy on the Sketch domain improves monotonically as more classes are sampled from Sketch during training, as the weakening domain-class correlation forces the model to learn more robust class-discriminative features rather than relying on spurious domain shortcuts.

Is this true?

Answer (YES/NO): YES